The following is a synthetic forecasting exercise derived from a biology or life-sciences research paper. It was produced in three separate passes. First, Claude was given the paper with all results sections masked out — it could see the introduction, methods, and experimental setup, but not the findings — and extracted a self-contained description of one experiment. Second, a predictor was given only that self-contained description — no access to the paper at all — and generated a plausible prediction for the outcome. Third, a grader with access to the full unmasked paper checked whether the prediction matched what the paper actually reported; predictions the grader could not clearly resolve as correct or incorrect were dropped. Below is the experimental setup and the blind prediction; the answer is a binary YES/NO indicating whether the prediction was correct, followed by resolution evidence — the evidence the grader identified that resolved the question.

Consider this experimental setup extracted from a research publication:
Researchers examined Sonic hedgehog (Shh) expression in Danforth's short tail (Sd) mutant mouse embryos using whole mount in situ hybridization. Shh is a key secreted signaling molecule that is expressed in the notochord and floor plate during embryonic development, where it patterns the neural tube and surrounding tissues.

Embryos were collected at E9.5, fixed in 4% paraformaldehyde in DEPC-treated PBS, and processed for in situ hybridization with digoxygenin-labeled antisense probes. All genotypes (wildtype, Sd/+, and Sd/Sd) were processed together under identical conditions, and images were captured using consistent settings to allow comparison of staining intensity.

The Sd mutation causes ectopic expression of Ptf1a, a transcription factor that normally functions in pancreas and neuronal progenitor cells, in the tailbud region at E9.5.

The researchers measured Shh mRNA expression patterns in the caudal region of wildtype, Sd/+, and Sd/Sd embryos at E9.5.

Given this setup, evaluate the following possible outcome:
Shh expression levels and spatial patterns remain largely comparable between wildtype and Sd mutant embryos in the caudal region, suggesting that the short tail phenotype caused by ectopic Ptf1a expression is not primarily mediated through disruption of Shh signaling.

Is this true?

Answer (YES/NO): NO